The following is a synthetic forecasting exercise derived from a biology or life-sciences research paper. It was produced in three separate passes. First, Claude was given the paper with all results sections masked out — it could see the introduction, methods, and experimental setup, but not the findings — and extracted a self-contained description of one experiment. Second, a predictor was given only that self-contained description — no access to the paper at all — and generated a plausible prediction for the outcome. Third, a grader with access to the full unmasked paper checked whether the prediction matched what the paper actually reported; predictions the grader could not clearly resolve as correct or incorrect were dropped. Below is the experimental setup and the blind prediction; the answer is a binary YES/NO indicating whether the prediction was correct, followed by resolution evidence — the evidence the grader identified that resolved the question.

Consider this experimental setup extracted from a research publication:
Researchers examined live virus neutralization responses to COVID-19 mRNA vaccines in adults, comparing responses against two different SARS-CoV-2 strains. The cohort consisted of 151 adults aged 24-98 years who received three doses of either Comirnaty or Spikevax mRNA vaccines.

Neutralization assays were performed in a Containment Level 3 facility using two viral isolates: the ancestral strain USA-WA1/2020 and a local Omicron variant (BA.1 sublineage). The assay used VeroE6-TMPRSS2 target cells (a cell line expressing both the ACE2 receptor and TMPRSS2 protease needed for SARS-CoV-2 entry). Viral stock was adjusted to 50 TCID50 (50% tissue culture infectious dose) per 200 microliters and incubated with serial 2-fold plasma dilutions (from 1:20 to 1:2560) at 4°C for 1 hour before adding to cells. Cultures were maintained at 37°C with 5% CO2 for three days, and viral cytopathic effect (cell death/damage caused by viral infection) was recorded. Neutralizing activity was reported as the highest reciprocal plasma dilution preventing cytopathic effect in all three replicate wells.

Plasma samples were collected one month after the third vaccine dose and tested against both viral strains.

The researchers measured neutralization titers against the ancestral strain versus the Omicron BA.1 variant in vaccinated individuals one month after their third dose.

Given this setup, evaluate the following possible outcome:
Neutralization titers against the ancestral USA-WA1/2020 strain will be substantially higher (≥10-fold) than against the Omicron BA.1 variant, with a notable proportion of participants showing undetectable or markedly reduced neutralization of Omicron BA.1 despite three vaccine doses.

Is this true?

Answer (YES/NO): NO